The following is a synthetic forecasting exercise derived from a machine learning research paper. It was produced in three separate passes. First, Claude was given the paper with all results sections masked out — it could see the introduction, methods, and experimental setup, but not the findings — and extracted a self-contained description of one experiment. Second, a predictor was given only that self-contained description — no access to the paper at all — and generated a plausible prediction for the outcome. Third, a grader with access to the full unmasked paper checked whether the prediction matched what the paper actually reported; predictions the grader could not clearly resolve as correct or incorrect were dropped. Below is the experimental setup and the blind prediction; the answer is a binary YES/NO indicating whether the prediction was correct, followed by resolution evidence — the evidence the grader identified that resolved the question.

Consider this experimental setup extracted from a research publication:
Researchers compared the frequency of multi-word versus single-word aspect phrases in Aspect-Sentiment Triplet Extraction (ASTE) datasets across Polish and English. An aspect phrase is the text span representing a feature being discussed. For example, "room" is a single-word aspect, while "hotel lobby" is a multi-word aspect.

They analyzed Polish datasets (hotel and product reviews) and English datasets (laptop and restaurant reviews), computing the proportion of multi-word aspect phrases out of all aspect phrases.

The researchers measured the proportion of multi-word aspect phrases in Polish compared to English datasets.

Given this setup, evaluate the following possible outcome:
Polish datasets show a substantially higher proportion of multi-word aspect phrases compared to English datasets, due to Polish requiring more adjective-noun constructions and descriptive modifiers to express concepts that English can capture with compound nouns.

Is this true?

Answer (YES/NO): NO